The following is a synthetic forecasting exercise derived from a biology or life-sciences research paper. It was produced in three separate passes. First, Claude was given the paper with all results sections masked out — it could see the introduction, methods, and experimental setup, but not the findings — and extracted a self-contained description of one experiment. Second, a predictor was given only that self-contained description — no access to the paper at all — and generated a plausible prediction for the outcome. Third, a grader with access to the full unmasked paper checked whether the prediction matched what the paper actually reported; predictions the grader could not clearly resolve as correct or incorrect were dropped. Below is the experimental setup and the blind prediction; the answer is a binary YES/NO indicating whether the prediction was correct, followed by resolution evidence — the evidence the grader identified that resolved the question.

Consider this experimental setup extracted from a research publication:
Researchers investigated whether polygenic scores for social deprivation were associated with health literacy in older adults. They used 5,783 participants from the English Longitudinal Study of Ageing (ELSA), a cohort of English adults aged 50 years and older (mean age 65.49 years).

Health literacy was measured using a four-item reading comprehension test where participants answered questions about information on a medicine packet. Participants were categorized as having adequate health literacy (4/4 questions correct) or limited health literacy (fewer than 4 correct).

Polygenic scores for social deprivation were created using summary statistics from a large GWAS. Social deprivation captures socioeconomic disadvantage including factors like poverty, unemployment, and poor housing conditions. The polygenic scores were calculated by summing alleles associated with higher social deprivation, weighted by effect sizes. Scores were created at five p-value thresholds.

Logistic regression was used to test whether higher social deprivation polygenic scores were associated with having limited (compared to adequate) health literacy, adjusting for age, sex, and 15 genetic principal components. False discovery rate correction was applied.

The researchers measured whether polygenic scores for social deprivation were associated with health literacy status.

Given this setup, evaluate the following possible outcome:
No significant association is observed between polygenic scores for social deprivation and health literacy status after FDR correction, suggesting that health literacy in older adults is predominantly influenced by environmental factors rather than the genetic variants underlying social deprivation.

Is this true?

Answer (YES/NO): YES